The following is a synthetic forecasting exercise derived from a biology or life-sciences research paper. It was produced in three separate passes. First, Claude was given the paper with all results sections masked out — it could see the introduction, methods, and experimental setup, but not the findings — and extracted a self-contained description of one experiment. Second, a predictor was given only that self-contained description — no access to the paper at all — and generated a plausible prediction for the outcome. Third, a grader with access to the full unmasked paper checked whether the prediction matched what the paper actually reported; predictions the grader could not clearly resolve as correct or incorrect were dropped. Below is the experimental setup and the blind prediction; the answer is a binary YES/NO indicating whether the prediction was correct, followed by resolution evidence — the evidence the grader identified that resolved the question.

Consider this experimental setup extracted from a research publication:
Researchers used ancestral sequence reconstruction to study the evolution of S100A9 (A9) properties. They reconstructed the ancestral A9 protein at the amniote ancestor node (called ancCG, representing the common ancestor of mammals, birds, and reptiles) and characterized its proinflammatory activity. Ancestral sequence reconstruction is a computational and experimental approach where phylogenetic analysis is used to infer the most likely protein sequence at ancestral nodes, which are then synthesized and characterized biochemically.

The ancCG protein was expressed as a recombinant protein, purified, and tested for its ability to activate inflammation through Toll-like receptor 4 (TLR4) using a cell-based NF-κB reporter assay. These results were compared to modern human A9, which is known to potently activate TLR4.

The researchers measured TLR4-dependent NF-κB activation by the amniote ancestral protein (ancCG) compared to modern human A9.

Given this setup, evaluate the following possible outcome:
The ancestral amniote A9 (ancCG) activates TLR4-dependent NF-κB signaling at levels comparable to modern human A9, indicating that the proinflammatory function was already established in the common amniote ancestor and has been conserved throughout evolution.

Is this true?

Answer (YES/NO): NO